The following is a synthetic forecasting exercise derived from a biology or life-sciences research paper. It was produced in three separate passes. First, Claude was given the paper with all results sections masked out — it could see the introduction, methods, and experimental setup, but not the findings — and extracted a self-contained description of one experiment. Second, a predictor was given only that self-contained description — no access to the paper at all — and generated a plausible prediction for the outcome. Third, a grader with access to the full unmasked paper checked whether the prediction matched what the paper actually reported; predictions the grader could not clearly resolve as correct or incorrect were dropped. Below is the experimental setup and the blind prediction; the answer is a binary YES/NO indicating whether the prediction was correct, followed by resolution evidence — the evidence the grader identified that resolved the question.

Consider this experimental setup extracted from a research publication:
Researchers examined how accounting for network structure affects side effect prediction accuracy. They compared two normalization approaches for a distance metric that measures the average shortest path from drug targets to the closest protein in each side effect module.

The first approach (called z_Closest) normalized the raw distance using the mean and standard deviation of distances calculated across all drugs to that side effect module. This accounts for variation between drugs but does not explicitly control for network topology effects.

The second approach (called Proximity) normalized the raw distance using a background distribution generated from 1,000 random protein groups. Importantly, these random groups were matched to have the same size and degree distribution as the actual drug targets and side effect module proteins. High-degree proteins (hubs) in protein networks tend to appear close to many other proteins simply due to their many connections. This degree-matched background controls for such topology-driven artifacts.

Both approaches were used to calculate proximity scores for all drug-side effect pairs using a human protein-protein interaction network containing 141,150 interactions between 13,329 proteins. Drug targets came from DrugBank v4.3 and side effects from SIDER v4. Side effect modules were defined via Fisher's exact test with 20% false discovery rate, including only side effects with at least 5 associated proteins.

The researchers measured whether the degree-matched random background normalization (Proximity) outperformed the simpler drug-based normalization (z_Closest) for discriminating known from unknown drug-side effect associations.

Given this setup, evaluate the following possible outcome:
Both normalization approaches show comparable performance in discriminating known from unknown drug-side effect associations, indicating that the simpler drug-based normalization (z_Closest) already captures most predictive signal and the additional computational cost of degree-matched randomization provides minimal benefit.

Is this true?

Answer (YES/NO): NO